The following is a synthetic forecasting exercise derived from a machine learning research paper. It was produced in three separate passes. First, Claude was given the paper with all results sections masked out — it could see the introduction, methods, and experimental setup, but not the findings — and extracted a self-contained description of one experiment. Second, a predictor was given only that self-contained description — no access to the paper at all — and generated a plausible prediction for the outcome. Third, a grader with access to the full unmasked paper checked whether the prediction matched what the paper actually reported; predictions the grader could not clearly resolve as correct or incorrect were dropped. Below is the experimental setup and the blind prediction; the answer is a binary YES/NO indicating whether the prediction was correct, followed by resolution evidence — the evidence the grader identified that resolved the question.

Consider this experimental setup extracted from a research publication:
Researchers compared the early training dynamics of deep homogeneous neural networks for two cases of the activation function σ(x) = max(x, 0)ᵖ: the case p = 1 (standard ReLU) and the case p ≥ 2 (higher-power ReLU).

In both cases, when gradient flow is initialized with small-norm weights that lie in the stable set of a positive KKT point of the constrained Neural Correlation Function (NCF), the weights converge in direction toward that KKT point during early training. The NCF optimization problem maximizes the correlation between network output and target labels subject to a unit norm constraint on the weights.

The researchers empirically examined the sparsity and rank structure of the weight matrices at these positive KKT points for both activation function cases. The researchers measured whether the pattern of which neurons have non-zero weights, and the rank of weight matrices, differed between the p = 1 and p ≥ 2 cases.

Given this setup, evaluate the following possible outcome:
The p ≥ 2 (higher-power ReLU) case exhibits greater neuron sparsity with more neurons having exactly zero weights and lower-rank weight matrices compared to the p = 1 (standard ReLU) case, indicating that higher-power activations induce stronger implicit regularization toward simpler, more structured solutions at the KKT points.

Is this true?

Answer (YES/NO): NO